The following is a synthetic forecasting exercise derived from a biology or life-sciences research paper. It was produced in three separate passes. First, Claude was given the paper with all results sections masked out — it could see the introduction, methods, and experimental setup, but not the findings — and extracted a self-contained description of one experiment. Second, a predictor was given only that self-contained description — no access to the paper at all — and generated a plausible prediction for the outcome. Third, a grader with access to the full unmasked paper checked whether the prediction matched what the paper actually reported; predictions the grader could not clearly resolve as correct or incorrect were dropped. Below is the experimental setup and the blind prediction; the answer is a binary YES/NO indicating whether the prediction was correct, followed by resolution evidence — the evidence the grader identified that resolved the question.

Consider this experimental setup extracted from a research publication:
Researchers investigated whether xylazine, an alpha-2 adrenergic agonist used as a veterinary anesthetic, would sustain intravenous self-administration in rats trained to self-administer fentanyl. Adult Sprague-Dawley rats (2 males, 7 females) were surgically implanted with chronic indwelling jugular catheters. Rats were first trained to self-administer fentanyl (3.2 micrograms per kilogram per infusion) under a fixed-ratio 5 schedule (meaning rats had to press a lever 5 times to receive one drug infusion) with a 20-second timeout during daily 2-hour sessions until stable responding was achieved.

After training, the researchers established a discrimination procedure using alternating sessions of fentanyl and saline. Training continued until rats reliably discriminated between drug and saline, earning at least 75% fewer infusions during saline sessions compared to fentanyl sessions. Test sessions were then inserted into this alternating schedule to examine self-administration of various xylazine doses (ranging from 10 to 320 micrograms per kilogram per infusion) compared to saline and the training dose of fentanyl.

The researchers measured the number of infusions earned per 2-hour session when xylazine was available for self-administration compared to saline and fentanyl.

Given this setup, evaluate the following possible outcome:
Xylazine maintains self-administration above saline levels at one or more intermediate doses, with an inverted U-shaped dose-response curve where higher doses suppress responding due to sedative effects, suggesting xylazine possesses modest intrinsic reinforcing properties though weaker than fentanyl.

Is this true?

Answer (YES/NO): NO